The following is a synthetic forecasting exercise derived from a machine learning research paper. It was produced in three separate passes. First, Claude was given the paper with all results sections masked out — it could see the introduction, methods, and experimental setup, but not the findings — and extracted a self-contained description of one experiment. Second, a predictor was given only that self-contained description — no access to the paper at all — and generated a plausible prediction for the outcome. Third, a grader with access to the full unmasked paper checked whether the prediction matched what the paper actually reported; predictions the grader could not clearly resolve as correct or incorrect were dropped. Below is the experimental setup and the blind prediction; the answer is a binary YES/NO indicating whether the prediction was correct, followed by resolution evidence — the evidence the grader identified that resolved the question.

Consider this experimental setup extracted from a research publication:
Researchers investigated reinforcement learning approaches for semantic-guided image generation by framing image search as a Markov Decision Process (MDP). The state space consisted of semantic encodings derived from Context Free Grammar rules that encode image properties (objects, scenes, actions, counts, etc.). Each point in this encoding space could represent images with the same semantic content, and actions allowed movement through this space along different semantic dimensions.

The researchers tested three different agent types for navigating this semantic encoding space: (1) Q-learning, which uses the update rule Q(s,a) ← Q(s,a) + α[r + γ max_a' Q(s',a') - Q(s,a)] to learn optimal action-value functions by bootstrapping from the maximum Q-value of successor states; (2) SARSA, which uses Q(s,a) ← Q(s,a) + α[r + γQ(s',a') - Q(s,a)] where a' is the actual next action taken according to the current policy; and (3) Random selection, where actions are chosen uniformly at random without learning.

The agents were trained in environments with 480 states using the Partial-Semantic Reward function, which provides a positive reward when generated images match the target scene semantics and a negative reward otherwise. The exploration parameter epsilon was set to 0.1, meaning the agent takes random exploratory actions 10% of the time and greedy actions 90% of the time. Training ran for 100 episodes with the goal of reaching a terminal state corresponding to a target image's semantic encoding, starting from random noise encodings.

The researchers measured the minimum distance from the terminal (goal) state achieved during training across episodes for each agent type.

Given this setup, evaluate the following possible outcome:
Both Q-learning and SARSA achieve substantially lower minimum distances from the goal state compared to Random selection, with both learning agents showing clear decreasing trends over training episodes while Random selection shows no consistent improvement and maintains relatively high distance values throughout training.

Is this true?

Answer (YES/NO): NO